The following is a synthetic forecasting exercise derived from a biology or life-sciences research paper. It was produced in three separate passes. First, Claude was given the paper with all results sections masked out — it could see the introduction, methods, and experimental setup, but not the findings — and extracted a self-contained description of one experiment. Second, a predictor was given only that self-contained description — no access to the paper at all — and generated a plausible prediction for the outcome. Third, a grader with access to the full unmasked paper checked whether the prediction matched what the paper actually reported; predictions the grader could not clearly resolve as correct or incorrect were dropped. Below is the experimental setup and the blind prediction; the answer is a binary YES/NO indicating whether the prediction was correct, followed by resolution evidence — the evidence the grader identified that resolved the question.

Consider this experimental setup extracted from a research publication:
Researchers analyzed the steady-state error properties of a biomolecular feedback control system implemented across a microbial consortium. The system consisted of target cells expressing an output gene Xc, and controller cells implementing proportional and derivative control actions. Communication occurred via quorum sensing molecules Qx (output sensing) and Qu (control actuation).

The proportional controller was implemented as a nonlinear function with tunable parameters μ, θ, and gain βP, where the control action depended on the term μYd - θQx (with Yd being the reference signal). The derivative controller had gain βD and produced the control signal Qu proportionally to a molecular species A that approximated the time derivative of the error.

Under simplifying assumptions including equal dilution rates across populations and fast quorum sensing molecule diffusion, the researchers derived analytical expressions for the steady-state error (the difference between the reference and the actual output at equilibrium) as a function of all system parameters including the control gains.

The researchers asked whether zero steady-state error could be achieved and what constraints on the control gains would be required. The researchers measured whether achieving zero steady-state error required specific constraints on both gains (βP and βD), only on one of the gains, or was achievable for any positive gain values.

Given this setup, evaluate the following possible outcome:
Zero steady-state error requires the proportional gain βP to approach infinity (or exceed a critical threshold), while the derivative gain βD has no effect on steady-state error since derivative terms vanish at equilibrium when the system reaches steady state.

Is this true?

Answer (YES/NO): NO